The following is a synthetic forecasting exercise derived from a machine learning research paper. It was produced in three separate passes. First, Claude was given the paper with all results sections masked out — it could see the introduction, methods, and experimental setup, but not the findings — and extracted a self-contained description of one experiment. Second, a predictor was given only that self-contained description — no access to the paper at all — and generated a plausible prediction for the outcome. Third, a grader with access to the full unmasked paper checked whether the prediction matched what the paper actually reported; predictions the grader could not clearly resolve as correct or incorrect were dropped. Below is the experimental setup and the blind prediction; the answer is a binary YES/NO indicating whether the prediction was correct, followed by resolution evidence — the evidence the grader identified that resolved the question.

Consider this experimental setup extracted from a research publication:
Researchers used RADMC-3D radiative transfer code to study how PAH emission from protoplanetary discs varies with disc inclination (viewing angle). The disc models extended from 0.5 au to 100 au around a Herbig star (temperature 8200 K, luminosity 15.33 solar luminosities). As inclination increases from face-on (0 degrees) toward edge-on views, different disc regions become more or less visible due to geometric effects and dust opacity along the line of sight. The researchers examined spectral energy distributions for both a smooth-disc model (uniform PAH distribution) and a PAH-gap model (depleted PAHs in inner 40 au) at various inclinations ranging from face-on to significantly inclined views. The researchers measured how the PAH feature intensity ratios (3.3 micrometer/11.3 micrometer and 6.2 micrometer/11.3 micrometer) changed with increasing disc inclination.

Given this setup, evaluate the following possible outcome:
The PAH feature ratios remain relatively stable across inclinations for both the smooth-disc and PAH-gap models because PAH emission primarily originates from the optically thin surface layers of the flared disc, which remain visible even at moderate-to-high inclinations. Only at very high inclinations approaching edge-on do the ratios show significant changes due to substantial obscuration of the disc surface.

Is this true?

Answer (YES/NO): YES